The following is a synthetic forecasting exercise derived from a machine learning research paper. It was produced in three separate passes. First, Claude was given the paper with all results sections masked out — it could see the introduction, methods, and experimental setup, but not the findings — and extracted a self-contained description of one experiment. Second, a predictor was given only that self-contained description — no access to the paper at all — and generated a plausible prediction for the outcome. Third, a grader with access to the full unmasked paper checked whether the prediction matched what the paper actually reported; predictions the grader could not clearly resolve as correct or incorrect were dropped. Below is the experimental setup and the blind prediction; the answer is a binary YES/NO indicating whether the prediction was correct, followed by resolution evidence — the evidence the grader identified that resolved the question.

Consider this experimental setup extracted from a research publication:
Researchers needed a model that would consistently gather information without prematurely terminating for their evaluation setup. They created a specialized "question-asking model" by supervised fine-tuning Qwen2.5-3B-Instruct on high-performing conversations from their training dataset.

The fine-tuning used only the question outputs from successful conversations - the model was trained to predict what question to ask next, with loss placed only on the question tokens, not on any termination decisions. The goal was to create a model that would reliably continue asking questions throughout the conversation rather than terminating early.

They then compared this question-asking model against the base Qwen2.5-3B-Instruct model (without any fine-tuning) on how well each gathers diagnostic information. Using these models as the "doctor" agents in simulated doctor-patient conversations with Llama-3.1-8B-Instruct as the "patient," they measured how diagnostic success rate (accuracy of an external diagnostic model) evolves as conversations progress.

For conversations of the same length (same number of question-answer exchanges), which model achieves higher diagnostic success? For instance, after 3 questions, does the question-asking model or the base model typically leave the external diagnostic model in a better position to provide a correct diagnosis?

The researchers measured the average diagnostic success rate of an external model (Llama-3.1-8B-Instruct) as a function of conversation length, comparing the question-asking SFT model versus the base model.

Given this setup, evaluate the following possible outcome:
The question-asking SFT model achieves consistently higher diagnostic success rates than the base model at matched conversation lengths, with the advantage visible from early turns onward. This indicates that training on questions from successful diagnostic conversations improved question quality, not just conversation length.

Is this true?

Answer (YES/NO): YES